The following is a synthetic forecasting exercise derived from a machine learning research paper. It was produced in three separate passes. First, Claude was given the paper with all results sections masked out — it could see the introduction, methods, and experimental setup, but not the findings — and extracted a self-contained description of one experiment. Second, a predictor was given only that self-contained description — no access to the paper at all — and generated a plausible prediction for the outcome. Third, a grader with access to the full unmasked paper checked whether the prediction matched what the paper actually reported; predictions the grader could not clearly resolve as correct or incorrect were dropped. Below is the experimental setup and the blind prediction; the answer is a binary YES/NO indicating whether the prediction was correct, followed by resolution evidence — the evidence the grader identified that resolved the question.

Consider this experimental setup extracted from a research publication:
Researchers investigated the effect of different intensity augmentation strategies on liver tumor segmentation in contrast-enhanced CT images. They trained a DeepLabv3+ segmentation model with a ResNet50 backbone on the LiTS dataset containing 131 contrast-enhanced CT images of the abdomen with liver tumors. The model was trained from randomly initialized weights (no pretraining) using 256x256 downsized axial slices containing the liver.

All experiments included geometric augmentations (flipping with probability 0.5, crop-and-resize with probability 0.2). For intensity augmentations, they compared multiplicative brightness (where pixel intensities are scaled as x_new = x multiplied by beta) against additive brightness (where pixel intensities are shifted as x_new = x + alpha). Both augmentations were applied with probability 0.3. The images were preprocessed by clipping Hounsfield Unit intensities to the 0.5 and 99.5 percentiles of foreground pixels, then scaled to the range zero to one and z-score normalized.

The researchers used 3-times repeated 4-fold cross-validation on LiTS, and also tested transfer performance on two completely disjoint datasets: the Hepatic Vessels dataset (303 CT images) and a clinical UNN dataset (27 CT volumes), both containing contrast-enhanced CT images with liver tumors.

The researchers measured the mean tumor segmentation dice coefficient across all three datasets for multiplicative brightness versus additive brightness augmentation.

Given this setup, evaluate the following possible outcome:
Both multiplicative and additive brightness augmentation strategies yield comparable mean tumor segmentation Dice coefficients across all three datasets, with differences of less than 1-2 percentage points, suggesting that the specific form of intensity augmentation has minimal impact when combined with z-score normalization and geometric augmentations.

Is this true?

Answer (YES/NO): NO